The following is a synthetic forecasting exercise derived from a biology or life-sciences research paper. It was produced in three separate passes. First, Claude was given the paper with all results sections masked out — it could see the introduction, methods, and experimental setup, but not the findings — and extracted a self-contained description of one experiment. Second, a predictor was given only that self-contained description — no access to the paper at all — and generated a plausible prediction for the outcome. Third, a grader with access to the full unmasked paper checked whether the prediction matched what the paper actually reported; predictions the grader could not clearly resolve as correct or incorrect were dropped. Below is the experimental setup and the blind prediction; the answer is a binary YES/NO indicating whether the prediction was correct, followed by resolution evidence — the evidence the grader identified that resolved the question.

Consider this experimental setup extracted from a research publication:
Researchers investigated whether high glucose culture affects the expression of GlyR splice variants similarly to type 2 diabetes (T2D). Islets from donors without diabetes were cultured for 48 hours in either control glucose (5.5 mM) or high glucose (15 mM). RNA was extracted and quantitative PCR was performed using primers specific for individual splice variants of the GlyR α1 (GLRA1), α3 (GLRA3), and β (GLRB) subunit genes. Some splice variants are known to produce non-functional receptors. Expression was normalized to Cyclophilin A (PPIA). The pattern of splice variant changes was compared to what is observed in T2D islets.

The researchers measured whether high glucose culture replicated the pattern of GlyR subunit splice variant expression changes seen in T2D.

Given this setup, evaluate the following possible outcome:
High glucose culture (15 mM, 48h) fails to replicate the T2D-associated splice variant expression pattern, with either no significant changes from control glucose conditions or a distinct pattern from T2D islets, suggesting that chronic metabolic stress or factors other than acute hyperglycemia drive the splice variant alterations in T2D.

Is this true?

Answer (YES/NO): NO